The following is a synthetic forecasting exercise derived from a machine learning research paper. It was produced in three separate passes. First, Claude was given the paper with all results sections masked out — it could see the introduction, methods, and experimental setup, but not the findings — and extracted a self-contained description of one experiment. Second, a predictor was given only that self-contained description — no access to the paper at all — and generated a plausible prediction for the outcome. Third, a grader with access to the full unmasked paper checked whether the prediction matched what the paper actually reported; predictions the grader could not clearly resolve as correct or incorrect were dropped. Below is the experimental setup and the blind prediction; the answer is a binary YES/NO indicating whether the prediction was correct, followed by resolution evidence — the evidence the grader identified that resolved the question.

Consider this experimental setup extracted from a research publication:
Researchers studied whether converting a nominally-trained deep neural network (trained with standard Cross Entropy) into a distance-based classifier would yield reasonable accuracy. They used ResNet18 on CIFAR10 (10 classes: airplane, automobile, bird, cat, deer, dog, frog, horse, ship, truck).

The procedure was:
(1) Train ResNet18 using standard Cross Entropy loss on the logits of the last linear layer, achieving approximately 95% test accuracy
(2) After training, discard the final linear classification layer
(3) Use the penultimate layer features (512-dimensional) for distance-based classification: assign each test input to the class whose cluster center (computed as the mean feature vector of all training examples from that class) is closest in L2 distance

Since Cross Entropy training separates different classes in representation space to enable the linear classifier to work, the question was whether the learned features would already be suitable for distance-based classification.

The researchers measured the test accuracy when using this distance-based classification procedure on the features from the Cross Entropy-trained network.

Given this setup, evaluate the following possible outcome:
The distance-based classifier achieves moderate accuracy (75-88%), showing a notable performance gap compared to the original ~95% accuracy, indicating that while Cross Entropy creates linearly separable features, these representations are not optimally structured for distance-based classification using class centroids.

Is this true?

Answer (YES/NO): NO